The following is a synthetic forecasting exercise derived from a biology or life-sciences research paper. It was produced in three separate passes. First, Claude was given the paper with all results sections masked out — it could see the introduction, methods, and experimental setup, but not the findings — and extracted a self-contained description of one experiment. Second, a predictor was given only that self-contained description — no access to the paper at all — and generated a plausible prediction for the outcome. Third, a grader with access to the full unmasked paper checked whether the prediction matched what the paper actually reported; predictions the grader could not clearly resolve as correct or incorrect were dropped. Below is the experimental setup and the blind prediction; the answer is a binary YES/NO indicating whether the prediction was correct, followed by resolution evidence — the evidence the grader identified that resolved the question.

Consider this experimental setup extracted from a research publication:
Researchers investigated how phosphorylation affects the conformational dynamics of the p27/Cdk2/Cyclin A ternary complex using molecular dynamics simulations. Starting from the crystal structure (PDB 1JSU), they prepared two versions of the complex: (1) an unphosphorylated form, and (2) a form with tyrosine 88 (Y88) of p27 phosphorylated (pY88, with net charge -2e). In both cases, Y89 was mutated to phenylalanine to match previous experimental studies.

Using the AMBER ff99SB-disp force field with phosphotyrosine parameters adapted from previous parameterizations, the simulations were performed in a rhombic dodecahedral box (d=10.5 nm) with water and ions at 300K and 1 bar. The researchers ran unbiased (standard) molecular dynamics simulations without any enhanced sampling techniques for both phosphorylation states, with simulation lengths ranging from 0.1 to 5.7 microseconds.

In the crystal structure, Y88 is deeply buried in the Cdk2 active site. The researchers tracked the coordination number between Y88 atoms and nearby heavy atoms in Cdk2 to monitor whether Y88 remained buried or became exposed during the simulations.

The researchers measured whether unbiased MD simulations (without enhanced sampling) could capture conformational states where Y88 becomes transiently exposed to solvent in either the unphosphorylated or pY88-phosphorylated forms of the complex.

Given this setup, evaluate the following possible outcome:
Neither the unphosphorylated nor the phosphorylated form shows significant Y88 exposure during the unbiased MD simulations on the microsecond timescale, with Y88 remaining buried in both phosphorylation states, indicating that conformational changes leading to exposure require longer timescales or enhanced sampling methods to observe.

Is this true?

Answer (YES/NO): NO